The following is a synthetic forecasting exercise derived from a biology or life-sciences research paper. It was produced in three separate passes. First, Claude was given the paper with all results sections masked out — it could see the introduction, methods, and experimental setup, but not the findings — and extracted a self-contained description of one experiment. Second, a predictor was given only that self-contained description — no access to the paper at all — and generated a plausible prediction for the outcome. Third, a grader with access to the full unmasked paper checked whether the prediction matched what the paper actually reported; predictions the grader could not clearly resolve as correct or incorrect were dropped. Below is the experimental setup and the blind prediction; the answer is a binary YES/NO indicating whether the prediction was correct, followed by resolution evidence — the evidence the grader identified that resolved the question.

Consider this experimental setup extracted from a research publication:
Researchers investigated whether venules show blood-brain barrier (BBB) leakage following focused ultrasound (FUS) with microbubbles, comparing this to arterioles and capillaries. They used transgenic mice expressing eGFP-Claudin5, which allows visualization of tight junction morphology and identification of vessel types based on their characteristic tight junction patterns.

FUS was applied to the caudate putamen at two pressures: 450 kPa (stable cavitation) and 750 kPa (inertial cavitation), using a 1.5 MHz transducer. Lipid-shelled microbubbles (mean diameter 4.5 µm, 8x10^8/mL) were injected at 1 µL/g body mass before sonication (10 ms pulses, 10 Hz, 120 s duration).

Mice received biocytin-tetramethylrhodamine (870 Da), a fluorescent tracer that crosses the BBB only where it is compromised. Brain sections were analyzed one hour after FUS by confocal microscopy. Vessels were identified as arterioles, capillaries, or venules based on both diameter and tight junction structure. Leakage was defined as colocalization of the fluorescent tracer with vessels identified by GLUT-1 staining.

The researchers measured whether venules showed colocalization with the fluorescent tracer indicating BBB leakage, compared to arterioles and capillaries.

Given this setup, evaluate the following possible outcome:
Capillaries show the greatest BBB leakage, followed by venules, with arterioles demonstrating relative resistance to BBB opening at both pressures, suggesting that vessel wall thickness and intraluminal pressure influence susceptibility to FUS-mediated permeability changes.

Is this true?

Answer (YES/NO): NO